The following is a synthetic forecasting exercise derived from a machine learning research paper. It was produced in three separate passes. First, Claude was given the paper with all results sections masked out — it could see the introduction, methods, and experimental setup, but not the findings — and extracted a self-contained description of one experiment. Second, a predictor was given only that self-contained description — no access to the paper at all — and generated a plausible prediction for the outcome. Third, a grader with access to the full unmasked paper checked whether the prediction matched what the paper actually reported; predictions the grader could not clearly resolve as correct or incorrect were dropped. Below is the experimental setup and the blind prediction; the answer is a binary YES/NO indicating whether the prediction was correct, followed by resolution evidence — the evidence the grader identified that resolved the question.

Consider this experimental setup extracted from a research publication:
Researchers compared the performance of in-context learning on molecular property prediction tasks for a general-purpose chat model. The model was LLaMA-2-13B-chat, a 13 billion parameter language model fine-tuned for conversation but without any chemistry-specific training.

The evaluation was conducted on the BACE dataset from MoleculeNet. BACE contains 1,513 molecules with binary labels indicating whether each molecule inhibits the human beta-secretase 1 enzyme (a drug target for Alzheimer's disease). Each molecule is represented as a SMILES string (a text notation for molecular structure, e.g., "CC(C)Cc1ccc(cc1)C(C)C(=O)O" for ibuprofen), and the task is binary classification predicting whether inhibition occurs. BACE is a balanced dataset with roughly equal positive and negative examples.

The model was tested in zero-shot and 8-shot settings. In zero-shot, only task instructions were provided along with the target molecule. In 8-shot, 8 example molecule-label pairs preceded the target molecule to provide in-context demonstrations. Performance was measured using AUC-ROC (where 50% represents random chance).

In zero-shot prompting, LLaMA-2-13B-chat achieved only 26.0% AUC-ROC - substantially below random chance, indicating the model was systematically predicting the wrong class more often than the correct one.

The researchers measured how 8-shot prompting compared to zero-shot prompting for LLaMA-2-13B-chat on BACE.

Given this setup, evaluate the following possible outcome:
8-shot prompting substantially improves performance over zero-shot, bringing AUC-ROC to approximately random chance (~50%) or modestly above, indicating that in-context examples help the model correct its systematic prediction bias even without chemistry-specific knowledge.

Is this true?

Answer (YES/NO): NO